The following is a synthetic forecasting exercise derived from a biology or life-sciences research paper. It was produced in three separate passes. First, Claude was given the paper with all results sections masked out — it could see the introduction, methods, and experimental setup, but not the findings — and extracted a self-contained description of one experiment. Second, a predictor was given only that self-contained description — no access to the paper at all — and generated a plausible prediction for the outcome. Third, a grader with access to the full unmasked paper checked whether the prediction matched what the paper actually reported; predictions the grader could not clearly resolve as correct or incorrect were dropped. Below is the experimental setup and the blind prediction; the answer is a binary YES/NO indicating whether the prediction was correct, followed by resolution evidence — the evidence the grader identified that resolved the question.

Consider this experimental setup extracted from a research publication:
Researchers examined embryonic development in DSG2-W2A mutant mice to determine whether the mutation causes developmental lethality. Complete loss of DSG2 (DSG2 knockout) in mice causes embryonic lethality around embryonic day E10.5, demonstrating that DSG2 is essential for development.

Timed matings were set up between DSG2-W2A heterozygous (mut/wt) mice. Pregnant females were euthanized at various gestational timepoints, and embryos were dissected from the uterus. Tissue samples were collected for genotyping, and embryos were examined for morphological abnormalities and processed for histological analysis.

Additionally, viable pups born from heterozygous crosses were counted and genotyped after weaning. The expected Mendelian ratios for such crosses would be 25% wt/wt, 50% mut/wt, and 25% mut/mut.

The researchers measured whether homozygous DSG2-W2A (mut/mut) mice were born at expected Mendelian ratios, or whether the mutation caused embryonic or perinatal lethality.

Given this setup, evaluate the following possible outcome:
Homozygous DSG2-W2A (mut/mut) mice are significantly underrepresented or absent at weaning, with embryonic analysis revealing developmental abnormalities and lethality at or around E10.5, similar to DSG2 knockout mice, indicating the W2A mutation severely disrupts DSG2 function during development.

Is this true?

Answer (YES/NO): NO